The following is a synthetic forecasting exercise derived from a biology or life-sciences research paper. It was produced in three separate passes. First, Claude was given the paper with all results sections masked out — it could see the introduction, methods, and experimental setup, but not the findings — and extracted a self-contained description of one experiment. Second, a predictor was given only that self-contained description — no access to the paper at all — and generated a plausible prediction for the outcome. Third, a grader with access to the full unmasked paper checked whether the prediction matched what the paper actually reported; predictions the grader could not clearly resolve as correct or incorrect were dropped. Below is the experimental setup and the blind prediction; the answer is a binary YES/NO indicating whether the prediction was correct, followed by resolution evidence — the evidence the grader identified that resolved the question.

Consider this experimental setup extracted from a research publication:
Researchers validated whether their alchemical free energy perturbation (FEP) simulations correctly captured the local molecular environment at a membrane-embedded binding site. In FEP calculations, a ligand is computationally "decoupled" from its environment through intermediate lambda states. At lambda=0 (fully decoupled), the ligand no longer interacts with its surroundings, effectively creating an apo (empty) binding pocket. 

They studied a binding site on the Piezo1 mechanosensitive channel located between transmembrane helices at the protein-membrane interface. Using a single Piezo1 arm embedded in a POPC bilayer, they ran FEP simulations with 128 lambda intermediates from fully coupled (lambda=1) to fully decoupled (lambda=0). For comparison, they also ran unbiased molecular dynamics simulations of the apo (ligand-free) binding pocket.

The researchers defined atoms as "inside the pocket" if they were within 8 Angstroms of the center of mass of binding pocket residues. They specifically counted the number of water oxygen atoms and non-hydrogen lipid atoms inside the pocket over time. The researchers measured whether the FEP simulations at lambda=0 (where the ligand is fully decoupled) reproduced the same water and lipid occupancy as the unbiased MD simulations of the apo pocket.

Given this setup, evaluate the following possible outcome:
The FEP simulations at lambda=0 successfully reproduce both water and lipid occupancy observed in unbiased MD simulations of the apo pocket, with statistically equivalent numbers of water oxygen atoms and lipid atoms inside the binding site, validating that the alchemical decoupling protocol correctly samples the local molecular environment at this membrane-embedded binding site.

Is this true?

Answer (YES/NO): YES